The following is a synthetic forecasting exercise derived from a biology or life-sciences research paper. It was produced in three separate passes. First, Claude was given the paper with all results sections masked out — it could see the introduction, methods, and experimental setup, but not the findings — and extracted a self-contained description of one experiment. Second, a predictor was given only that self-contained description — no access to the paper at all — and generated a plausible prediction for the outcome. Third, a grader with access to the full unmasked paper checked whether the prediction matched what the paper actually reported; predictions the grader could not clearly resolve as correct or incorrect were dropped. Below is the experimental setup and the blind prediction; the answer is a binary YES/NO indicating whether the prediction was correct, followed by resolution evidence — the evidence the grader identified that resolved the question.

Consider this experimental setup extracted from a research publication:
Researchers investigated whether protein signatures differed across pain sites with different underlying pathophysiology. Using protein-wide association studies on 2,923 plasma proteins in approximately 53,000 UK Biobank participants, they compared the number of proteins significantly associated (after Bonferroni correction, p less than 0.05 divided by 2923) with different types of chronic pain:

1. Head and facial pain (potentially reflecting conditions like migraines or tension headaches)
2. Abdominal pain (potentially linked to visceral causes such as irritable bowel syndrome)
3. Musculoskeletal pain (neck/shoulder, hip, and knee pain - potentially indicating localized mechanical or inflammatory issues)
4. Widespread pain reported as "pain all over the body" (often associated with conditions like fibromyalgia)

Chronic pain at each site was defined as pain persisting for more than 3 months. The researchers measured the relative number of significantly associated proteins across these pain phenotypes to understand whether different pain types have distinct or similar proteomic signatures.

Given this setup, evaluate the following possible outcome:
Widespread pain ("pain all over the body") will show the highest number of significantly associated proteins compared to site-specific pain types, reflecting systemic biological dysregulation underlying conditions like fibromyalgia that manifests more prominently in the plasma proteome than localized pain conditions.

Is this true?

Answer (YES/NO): NO